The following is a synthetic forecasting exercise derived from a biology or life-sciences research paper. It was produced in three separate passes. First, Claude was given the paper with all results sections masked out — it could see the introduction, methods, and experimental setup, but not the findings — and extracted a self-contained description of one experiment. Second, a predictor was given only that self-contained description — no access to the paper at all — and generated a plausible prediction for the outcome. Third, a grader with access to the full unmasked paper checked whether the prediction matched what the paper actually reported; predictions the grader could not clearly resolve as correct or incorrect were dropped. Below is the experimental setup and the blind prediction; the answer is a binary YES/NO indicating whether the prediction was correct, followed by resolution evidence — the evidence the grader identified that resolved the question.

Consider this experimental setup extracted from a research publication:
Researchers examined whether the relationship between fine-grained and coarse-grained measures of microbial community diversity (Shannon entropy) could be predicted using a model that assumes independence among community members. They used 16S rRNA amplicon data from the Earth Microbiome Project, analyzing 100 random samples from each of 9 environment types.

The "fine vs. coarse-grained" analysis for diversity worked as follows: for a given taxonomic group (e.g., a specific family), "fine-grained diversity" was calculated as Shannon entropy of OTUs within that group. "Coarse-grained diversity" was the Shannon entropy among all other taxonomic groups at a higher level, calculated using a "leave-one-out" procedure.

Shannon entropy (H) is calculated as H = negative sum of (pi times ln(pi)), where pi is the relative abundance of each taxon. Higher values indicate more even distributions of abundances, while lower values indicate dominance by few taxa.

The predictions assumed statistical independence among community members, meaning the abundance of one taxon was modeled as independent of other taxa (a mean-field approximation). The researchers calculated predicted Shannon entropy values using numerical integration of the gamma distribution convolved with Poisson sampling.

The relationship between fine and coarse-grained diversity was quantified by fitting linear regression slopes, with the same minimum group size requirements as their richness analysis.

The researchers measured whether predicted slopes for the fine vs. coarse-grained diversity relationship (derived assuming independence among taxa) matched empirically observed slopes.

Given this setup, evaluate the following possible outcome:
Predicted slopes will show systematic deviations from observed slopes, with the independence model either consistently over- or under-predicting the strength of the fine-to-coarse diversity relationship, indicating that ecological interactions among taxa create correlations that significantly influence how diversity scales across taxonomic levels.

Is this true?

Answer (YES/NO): YES